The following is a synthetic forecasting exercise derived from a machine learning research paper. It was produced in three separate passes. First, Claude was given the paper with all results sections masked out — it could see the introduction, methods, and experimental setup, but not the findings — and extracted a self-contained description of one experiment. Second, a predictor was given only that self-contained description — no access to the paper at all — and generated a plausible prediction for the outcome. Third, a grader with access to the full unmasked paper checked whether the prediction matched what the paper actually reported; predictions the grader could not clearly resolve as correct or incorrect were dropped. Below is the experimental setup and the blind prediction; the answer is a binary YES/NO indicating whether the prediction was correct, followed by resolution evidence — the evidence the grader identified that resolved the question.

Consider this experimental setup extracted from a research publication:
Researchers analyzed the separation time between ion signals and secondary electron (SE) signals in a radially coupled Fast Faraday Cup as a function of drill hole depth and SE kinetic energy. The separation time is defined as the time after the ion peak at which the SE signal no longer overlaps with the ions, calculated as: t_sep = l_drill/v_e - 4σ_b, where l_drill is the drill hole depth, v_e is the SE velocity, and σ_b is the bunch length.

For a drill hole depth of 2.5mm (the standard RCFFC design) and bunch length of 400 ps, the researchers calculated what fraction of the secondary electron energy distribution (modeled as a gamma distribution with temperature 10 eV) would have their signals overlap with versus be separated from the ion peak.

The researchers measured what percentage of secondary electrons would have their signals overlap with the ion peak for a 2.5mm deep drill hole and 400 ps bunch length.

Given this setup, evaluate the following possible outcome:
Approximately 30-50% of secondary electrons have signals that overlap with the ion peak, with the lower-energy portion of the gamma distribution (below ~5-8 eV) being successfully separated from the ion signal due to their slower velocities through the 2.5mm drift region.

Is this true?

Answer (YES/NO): NO